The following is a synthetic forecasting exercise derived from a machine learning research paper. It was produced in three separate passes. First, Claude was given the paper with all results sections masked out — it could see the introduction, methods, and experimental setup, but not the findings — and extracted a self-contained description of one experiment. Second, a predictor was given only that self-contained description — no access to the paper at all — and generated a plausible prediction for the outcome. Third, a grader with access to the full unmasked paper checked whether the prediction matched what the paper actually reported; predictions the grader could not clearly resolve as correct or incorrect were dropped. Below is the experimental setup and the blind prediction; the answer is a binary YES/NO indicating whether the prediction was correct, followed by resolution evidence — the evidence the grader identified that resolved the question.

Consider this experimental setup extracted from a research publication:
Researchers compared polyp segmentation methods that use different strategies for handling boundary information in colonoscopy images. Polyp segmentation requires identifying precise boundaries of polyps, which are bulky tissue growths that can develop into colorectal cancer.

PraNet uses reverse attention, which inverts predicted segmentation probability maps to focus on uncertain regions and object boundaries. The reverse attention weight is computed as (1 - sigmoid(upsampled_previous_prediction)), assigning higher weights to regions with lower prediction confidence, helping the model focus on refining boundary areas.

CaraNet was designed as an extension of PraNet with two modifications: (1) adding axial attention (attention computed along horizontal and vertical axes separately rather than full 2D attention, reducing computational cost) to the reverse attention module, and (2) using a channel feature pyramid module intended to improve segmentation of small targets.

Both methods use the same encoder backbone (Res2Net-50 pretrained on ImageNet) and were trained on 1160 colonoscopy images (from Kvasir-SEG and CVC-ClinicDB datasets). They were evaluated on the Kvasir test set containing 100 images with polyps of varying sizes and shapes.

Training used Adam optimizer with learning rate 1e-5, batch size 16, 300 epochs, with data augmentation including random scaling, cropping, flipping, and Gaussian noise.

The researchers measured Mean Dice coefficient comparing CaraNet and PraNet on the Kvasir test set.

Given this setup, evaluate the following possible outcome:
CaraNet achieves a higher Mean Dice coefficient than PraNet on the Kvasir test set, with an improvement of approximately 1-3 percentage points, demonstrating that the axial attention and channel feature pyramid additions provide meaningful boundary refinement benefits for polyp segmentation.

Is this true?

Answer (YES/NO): NO